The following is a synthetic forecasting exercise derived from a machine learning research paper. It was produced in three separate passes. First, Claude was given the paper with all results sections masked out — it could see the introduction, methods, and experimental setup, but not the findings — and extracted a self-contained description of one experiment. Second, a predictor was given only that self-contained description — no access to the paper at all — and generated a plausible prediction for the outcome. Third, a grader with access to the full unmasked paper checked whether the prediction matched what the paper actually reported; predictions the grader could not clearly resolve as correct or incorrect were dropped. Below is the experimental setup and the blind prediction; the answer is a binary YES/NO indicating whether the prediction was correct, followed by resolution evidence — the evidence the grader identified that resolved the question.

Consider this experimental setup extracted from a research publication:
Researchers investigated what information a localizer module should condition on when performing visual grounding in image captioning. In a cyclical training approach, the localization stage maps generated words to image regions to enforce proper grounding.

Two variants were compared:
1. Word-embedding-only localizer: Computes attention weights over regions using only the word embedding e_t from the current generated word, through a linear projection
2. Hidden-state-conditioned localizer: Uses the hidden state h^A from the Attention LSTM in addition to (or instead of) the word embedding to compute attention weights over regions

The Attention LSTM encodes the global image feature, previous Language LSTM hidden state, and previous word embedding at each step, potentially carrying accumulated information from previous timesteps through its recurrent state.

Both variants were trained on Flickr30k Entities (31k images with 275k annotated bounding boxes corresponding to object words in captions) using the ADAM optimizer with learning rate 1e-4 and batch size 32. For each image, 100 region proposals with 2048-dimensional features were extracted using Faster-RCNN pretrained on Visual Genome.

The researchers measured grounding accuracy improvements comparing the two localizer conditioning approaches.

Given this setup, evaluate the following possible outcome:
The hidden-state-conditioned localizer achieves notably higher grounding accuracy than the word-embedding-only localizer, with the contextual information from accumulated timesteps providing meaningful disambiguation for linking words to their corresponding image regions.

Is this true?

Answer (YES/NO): NO